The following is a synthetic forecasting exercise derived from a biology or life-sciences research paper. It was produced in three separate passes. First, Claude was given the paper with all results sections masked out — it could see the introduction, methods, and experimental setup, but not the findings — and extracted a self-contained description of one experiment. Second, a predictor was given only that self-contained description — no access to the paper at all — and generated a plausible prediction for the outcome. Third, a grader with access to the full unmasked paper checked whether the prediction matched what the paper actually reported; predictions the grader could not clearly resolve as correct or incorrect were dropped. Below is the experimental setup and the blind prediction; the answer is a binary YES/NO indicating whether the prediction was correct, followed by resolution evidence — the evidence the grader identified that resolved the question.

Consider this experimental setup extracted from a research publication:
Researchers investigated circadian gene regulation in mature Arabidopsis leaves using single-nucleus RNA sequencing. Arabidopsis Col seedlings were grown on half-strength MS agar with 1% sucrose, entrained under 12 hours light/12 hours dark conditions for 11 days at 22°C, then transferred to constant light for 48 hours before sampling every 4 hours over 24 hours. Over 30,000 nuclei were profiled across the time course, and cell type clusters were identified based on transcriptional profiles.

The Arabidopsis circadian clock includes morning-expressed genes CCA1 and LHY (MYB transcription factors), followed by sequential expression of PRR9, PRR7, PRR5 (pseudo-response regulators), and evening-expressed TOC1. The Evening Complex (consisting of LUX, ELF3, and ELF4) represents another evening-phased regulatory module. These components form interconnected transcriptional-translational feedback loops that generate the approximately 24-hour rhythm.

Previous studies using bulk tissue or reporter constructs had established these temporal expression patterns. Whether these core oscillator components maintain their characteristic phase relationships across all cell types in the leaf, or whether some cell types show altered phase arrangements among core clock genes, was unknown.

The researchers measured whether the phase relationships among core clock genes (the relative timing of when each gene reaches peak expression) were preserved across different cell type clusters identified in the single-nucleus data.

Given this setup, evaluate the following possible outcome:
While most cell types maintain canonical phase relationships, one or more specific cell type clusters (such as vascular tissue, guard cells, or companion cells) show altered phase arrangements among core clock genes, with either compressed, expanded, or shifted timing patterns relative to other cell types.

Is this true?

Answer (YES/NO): YES